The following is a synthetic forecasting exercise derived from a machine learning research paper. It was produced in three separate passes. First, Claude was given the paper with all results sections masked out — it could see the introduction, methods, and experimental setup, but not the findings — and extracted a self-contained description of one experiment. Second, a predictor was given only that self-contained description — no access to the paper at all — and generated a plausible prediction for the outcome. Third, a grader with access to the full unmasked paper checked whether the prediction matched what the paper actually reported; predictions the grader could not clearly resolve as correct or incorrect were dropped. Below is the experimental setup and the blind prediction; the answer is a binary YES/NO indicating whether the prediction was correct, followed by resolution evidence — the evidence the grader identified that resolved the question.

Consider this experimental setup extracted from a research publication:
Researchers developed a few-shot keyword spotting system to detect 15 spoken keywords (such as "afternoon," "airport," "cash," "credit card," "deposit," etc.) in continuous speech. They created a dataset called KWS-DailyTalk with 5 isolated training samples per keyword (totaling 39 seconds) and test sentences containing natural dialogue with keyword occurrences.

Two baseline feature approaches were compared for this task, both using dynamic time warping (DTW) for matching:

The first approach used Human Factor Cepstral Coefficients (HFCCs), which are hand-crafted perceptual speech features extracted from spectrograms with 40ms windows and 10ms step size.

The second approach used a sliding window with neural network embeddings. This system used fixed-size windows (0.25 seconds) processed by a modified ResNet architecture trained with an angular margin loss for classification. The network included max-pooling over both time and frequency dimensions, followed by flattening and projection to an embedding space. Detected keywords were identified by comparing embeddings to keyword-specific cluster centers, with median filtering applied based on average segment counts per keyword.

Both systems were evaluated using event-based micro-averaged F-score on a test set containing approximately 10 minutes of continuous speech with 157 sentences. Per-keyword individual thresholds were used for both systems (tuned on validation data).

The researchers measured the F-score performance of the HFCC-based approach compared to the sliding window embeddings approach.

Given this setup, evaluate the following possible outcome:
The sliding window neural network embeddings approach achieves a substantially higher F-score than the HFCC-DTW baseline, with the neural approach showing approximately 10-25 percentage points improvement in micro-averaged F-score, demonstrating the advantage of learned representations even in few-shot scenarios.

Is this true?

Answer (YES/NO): NO